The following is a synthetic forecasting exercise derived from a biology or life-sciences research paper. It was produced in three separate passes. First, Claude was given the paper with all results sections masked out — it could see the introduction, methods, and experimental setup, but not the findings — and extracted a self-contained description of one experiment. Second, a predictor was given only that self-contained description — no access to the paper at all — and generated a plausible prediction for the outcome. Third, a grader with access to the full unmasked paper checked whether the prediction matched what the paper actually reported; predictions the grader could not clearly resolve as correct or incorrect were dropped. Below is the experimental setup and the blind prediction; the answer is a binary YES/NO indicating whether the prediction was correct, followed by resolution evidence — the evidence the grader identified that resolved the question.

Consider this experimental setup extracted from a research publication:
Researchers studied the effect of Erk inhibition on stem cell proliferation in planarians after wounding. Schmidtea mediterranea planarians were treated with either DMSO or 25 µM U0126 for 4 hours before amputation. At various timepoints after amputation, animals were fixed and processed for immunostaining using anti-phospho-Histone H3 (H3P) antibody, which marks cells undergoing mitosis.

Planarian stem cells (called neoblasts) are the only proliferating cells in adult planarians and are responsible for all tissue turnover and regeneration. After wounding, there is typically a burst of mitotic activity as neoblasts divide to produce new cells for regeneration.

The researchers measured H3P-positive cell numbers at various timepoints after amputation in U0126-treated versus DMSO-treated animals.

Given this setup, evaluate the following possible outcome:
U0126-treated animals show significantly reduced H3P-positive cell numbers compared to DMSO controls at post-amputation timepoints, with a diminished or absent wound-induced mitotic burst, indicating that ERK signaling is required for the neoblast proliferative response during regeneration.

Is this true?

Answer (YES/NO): NO